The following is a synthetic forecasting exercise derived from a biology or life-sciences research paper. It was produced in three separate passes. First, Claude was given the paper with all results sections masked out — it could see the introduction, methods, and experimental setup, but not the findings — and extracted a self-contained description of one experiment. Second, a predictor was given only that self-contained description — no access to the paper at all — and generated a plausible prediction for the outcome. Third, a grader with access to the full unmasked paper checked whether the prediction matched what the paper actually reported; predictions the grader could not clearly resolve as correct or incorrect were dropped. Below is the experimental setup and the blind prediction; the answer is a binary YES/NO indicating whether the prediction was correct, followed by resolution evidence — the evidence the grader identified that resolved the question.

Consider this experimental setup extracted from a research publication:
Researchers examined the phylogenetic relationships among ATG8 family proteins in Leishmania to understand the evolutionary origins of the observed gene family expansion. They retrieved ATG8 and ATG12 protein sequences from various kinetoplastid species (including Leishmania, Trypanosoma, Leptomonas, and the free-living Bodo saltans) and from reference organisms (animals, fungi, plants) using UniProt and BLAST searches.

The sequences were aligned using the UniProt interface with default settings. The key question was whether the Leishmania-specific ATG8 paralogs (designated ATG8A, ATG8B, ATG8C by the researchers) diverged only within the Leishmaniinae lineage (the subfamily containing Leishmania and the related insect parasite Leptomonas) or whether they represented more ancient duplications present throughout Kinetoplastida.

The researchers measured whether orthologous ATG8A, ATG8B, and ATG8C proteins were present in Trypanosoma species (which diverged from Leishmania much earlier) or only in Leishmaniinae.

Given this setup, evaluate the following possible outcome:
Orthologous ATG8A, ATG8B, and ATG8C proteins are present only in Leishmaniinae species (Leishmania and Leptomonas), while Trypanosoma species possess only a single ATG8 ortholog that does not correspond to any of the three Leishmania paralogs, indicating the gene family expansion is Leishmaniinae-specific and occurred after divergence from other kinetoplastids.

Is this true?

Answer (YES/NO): YES